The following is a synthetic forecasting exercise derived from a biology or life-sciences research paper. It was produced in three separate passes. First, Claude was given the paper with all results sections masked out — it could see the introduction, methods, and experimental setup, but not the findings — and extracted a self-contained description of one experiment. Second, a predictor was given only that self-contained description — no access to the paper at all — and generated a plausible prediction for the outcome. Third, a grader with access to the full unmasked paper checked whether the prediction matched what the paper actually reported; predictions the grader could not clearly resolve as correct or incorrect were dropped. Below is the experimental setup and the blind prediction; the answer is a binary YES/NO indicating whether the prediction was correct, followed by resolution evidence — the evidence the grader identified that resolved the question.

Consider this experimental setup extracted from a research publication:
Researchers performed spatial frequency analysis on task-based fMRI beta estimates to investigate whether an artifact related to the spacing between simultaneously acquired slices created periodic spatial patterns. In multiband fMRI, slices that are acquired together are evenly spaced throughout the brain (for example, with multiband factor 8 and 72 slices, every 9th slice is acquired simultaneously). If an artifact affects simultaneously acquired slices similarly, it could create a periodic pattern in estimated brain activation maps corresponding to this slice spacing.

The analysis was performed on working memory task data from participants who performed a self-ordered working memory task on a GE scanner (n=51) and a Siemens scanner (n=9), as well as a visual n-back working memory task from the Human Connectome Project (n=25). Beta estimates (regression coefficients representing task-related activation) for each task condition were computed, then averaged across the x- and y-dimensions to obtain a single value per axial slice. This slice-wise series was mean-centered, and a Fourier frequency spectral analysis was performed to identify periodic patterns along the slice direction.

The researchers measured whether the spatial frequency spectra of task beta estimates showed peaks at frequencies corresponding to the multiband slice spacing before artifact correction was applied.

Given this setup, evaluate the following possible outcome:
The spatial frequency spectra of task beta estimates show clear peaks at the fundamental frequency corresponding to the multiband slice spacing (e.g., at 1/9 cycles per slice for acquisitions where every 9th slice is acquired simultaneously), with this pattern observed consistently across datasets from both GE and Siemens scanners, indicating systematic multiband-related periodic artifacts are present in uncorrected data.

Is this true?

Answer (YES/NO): YES